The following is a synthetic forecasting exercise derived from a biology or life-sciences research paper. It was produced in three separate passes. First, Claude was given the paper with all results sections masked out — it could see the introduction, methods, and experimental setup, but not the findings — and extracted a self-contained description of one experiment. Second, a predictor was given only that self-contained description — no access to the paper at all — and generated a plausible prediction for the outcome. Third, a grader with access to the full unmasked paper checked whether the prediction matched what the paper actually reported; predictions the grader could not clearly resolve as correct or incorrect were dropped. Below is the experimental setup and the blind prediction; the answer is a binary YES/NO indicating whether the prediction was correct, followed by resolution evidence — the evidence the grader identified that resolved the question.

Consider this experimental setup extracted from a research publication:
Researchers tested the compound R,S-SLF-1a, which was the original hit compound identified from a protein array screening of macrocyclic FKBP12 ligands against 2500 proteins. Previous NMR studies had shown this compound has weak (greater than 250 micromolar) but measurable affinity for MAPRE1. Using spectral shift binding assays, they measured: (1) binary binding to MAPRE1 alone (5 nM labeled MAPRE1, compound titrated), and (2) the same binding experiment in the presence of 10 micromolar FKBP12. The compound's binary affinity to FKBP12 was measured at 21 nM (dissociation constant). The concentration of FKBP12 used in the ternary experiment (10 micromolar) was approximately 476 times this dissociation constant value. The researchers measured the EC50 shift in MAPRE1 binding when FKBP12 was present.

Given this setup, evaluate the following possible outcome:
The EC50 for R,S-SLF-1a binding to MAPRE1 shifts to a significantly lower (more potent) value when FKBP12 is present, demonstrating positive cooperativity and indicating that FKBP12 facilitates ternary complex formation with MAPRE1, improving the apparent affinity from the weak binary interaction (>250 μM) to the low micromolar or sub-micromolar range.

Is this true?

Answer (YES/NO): YES